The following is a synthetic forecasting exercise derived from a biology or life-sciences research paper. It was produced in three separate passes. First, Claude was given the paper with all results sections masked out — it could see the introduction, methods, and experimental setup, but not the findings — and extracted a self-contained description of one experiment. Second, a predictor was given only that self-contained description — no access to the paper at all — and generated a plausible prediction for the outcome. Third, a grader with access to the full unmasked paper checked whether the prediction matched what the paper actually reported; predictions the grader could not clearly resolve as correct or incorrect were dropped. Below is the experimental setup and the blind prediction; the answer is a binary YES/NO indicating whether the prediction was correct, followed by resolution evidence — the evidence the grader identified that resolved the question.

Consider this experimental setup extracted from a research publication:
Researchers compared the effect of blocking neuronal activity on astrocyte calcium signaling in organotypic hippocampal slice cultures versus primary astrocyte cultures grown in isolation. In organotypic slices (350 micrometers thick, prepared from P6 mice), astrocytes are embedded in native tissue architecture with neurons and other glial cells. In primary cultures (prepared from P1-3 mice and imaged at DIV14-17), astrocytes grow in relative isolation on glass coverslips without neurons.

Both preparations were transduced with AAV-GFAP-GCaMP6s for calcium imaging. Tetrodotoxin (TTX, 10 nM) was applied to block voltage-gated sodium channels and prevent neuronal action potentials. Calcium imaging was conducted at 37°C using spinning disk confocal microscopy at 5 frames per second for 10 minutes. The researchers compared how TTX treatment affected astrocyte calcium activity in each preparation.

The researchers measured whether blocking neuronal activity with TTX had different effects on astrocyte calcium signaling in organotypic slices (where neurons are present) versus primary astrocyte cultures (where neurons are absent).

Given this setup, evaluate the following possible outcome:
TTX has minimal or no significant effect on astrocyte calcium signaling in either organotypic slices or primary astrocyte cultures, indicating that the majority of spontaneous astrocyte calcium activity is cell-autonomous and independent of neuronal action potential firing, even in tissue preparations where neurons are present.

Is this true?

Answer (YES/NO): NO